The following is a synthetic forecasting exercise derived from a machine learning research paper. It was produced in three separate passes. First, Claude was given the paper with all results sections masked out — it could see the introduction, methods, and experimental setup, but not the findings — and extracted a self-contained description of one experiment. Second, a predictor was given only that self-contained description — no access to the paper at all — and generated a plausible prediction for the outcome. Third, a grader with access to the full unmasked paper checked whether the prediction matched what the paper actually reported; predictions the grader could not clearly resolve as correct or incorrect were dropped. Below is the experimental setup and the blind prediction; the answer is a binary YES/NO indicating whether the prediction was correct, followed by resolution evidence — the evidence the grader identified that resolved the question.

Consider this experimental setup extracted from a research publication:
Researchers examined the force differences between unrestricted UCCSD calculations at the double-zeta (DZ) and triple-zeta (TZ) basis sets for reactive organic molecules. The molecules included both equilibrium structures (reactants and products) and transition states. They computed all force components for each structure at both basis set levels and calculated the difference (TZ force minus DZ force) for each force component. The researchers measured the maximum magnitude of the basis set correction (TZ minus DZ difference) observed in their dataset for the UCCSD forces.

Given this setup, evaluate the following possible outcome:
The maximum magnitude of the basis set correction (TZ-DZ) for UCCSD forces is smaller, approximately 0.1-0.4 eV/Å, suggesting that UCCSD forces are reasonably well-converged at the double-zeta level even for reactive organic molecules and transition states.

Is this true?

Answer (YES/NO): NO